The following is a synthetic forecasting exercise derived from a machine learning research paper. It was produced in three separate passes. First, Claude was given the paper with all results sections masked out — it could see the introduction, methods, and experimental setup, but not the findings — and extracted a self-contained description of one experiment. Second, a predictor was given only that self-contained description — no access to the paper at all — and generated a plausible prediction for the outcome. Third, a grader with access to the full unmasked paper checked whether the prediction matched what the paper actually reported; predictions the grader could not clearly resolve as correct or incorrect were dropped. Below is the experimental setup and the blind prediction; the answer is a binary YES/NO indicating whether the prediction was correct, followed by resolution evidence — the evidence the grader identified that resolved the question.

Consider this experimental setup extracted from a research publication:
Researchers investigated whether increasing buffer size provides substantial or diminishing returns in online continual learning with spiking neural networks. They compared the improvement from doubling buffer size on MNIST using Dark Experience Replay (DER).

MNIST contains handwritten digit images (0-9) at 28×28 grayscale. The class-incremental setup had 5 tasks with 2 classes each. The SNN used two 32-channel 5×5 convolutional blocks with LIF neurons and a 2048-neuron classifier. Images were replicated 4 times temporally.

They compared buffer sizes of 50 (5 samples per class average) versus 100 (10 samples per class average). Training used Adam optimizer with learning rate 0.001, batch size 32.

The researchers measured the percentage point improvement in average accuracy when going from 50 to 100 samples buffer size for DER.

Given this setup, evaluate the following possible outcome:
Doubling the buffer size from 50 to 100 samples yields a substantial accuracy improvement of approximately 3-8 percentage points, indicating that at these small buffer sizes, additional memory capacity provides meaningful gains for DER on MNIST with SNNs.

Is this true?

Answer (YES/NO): YES